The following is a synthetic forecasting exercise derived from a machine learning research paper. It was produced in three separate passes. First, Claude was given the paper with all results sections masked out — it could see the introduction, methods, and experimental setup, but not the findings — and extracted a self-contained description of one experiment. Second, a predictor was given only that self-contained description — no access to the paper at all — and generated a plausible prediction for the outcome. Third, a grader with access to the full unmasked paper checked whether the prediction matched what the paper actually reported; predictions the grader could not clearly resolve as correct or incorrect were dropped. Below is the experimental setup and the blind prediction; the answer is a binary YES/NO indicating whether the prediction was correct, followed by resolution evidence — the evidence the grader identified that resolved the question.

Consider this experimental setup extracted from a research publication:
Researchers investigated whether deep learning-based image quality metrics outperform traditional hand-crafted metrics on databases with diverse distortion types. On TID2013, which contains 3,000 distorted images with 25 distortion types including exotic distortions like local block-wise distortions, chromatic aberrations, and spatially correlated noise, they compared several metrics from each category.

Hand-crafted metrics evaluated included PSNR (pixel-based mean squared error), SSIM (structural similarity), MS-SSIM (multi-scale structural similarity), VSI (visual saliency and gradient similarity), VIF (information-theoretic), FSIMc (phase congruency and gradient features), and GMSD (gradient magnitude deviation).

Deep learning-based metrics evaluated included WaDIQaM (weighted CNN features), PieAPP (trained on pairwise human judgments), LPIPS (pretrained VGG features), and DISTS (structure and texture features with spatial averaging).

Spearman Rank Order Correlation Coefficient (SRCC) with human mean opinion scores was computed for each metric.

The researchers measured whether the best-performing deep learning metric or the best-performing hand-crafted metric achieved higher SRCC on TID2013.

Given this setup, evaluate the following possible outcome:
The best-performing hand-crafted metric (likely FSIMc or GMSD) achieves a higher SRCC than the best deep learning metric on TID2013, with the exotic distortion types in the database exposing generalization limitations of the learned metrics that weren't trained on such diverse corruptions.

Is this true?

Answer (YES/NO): NO